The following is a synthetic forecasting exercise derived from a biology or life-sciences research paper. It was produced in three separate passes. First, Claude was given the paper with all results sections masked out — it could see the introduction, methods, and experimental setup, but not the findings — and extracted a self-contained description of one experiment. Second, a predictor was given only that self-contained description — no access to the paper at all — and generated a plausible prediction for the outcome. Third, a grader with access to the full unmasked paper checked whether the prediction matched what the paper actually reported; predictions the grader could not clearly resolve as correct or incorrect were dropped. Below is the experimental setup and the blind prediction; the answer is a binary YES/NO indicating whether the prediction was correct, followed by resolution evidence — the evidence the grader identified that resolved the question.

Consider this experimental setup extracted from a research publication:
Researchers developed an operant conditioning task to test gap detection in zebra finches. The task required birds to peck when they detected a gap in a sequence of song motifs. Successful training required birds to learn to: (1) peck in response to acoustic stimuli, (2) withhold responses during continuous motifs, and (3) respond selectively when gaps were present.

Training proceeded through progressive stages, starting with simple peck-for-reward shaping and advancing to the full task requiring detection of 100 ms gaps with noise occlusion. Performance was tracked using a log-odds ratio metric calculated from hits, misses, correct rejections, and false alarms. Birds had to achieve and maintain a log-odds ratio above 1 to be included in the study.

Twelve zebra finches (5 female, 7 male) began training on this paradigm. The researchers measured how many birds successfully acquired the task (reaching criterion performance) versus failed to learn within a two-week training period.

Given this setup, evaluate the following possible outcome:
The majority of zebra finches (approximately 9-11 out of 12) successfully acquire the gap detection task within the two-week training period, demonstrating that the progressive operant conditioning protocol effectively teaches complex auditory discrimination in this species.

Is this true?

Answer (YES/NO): NO